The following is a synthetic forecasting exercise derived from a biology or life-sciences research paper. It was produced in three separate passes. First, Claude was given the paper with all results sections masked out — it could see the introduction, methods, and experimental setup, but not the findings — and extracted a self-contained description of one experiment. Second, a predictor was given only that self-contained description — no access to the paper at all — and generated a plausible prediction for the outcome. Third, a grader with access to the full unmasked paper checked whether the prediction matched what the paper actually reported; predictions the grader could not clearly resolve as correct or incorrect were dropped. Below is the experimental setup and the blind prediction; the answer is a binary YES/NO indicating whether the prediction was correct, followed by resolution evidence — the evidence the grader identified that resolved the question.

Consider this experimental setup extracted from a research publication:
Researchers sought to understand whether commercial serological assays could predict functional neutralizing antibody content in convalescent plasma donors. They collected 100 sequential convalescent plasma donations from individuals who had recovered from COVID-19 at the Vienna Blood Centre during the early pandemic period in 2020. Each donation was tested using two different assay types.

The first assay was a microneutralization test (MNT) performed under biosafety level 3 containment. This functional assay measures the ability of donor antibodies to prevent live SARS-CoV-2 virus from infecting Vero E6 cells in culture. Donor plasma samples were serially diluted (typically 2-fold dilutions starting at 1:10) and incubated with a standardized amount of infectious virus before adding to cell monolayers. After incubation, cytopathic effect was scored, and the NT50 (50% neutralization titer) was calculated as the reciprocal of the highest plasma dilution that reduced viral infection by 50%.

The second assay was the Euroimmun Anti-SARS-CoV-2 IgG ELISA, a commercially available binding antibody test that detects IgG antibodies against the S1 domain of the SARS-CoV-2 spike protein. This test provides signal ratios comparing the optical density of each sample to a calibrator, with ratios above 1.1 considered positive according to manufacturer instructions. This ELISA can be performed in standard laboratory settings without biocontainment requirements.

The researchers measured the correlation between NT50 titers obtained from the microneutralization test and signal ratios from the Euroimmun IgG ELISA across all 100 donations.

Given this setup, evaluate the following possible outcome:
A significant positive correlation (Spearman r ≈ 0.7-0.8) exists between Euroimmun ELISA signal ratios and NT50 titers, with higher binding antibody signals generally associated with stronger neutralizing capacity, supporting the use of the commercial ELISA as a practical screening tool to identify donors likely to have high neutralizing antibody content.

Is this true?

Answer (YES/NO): NO